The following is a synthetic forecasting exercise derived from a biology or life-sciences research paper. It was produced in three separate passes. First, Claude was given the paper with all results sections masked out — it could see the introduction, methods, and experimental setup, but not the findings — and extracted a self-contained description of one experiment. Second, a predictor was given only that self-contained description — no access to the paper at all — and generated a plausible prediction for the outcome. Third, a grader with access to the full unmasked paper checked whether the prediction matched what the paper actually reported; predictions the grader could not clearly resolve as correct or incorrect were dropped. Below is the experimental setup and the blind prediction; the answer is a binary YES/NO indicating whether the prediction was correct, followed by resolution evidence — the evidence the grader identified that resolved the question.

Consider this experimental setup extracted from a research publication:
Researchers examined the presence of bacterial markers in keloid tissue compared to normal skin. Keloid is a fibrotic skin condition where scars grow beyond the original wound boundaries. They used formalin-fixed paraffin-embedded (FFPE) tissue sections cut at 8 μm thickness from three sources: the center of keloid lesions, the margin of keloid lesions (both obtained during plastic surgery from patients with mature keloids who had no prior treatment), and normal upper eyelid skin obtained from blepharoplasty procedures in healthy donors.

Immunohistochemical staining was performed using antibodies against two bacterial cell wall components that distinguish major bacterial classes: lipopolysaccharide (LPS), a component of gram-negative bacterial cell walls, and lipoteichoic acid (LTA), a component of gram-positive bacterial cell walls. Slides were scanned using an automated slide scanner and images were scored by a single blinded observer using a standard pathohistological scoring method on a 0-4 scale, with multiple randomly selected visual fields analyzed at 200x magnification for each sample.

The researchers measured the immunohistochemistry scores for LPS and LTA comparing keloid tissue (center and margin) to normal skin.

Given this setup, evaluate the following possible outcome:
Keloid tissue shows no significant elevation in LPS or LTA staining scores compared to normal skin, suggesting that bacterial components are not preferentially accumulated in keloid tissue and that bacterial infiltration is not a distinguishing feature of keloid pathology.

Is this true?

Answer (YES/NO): NO